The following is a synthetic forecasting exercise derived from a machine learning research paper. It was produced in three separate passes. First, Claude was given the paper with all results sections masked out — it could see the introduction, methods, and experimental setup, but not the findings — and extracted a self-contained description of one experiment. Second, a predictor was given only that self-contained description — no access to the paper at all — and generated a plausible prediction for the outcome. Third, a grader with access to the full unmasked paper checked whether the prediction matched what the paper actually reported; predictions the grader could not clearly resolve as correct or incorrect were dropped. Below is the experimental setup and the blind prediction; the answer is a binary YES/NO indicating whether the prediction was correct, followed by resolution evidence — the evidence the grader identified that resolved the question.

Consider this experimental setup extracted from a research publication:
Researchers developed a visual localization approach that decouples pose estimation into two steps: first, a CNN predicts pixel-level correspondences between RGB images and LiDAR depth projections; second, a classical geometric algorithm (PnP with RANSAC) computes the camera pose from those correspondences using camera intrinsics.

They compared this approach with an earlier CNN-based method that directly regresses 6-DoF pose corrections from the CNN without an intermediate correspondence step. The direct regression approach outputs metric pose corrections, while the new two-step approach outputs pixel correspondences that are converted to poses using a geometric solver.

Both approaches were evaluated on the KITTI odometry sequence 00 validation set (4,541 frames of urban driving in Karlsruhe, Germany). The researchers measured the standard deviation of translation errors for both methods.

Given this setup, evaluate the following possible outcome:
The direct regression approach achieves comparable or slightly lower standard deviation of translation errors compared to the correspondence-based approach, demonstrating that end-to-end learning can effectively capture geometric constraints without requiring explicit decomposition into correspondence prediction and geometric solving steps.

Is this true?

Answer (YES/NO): YES